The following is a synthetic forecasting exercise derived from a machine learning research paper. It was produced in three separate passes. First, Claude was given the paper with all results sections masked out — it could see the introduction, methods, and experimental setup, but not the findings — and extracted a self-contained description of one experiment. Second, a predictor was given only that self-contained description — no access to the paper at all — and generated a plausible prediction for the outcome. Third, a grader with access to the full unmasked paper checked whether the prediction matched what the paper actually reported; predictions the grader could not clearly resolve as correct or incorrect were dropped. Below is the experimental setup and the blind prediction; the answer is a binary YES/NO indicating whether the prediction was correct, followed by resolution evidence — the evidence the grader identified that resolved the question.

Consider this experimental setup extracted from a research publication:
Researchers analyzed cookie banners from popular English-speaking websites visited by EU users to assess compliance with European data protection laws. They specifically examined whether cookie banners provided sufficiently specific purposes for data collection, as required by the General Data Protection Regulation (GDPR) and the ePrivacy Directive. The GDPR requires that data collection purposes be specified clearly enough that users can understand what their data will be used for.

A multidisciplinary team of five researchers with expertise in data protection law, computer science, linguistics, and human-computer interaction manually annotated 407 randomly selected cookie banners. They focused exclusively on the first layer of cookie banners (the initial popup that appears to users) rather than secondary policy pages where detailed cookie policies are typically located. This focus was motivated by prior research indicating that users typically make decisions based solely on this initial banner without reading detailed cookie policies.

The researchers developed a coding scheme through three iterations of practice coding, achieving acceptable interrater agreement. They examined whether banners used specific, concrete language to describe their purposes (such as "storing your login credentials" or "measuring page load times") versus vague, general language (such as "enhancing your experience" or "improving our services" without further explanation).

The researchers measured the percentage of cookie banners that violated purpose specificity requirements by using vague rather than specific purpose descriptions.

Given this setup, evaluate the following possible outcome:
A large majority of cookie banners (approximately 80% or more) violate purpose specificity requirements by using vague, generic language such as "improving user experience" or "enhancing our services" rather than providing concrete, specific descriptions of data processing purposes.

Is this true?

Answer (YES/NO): NO